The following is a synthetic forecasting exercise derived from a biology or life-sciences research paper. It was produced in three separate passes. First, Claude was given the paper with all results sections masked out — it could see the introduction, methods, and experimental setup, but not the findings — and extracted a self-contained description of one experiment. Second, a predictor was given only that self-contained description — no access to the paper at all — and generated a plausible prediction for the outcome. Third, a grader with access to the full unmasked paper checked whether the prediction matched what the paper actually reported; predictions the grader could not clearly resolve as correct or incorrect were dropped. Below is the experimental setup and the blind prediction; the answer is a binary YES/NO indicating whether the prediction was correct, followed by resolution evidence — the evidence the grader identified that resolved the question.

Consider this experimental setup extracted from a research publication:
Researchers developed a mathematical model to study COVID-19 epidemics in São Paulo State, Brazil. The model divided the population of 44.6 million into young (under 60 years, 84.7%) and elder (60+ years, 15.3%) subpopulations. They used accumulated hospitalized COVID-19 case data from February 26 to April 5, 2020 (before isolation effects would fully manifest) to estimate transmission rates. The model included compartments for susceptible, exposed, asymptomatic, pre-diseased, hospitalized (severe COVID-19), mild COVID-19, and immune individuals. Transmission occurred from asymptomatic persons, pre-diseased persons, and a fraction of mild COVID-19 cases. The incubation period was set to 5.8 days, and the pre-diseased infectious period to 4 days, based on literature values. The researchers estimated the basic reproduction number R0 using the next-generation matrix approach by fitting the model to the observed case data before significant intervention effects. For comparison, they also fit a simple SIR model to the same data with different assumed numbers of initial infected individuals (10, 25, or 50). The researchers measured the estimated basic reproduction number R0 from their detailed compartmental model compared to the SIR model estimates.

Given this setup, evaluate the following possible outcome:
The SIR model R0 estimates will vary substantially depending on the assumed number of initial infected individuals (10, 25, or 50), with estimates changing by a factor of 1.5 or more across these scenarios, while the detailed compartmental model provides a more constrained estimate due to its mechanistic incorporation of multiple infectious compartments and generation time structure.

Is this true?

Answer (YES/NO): NO